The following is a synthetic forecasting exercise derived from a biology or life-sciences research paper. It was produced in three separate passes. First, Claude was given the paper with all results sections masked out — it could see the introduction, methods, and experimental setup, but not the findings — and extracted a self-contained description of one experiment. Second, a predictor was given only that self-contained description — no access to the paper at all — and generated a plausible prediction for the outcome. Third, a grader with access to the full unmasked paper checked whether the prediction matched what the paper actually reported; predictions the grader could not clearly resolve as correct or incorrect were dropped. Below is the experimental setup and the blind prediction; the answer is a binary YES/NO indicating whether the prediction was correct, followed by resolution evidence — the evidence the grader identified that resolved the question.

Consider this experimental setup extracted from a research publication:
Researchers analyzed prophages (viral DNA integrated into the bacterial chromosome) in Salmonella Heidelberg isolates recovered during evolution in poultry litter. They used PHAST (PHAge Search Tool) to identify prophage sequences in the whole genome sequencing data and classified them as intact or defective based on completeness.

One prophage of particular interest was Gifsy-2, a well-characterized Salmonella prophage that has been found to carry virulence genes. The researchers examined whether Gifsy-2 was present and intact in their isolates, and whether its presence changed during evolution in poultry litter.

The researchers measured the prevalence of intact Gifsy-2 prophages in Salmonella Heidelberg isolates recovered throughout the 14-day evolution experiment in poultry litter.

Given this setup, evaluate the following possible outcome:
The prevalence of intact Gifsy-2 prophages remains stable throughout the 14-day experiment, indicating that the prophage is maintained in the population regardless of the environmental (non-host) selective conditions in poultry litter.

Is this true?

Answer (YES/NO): NO